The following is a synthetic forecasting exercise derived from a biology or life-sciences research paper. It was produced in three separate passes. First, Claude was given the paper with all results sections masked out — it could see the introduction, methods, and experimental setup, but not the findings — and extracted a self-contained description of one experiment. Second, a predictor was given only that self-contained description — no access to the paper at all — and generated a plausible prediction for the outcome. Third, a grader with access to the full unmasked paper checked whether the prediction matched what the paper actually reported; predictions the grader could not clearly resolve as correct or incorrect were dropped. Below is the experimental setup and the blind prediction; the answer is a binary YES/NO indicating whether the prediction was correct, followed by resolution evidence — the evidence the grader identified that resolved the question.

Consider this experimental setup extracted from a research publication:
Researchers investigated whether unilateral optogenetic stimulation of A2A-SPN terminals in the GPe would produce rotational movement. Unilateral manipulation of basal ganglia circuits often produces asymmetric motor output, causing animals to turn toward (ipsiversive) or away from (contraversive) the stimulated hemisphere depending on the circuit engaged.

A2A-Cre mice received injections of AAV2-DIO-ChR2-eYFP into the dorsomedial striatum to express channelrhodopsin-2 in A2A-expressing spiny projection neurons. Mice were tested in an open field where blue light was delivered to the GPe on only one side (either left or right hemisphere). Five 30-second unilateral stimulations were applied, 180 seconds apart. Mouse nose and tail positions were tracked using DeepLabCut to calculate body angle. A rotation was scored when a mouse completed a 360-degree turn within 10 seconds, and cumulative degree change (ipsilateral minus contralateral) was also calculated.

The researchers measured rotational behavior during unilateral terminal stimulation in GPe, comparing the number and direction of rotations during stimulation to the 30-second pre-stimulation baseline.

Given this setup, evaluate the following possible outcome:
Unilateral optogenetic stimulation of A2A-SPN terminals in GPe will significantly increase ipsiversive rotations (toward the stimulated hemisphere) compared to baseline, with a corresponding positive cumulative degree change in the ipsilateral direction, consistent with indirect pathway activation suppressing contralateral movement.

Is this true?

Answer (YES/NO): NO